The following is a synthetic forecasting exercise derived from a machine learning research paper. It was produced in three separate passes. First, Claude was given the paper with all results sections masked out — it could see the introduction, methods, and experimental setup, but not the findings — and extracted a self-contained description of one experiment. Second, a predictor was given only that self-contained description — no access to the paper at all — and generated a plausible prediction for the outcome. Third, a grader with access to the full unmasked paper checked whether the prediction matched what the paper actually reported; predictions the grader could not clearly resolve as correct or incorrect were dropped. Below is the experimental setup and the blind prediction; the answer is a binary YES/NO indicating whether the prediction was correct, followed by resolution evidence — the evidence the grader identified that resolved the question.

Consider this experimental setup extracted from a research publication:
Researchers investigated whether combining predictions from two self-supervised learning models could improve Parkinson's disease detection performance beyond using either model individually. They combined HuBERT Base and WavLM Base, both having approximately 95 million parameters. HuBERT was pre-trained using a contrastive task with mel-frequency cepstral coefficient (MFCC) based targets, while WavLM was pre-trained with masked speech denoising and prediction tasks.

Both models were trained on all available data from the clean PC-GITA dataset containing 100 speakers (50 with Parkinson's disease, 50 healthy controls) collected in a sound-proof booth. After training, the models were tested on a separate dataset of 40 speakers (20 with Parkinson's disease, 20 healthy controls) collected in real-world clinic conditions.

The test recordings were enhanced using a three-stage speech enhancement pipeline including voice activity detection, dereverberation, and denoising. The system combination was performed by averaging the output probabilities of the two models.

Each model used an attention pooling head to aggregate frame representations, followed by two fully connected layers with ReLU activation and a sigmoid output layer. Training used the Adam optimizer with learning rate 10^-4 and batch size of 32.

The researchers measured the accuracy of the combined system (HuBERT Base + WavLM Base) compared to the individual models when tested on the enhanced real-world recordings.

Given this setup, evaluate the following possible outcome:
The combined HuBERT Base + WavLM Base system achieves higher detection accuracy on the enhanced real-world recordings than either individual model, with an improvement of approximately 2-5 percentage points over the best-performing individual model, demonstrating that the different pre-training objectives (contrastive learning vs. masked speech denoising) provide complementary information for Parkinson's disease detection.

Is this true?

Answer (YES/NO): NO